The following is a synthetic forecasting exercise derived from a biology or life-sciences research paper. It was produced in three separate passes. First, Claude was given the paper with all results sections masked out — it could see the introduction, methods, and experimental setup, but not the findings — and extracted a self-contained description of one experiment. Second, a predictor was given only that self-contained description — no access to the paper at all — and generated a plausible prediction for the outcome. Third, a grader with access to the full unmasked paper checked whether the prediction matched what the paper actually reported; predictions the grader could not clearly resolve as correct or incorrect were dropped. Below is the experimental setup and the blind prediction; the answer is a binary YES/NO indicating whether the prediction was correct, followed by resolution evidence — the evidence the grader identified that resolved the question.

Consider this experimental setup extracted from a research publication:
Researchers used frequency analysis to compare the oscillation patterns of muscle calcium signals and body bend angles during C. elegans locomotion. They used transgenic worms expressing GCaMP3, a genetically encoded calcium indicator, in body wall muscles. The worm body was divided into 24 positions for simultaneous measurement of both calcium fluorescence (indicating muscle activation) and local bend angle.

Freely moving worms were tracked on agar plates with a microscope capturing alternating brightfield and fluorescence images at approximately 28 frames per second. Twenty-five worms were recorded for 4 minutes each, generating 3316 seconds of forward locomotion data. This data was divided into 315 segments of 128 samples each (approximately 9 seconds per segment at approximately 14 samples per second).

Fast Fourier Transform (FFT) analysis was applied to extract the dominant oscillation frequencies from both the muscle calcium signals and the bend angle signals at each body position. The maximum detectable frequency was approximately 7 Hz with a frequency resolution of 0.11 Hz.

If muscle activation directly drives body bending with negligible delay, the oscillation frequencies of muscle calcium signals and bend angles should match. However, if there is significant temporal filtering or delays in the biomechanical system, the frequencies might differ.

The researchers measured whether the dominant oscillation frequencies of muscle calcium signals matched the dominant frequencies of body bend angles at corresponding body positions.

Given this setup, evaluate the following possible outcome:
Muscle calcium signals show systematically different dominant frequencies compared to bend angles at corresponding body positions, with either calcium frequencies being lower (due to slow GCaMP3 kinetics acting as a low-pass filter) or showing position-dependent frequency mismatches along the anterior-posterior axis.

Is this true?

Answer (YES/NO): NO